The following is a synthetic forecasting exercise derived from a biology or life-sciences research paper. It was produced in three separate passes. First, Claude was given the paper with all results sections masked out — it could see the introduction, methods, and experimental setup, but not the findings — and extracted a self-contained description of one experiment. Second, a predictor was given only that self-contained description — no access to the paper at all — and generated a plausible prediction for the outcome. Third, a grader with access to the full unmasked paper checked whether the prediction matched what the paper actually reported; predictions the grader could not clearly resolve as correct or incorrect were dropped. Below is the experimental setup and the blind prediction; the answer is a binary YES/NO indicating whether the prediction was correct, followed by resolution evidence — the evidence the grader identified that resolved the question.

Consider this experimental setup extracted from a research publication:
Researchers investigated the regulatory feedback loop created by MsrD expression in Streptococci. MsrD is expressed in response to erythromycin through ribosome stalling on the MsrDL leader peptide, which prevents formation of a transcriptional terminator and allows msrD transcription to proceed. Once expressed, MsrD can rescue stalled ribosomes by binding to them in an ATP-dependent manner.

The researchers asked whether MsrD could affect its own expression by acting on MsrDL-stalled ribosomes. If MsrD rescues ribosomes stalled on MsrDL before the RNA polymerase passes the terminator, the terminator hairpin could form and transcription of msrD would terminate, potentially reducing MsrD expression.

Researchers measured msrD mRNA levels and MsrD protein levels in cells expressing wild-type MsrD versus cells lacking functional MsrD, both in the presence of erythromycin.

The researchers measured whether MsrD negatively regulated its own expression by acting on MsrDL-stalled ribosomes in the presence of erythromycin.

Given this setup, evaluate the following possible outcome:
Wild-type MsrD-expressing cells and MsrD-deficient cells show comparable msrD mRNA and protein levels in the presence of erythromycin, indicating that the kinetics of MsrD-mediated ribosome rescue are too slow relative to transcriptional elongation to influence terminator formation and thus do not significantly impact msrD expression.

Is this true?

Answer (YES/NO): NO